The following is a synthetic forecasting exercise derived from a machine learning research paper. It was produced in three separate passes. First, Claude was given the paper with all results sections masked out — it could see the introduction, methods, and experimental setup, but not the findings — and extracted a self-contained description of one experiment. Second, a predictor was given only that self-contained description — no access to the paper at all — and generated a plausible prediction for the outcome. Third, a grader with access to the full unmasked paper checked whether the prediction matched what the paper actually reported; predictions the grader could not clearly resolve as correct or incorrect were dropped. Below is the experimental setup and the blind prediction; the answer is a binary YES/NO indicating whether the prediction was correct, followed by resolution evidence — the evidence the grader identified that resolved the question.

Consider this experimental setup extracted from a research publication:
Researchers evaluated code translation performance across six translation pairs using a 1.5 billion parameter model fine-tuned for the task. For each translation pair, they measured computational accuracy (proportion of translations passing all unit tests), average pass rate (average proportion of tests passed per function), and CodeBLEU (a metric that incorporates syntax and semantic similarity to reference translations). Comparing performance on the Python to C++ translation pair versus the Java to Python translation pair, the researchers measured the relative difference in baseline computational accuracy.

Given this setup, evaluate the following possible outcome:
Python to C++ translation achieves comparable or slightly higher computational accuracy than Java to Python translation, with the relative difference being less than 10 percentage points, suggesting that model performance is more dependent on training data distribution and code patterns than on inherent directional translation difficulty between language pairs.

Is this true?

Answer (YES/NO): NO